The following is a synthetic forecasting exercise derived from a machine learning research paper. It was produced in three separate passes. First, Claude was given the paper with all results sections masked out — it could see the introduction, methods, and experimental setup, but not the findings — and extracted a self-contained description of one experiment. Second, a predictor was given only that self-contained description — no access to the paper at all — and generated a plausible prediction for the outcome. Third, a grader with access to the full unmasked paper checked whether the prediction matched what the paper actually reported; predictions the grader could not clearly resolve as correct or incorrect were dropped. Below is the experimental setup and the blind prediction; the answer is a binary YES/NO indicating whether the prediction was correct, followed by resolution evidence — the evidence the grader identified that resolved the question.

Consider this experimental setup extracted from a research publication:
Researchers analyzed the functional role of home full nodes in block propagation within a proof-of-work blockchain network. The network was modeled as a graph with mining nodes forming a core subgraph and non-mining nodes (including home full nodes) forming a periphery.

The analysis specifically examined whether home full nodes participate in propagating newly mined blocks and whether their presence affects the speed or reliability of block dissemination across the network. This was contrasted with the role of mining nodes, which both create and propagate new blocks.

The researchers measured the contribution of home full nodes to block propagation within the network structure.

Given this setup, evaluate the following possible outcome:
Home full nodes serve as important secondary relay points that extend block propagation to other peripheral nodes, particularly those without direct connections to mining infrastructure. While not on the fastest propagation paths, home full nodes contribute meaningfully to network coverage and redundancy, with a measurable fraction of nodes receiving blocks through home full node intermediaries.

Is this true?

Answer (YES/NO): NO